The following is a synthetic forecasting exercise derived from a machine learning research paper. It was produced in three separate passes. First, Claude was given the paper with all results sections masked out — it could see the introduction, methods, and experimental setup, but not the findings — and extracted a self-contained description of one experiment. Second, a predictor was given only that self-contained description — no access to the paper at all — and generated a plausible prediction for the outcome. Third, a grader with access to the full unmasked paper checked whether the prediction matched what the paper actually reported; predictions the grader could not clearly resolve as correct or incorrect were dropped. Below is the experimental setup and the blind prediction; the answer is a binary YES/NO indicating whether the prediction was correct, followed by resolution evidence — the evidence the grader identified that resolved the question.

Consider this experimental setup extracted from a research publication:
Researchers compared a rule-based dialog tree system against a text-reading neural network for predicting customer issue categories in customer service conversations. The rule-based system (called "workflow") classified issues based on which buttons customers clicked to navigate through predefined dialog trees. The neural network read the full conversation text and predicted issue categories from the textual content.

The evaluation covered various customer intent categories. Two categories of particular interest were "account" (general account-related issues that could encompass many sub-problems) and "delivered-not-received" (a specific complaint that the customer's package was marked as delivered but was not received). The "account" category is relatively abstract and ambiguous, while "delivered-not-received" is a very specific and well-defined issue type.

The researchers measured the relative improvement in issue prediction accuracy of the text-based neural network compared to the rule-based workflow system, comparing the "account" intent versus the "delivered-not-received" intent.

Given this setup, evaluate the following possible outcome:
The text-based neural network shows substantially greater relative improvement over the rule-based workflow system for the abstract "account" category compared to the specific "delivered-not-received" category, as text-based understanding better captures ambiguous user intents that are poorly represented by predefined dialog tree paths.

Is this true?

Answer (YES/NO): YES